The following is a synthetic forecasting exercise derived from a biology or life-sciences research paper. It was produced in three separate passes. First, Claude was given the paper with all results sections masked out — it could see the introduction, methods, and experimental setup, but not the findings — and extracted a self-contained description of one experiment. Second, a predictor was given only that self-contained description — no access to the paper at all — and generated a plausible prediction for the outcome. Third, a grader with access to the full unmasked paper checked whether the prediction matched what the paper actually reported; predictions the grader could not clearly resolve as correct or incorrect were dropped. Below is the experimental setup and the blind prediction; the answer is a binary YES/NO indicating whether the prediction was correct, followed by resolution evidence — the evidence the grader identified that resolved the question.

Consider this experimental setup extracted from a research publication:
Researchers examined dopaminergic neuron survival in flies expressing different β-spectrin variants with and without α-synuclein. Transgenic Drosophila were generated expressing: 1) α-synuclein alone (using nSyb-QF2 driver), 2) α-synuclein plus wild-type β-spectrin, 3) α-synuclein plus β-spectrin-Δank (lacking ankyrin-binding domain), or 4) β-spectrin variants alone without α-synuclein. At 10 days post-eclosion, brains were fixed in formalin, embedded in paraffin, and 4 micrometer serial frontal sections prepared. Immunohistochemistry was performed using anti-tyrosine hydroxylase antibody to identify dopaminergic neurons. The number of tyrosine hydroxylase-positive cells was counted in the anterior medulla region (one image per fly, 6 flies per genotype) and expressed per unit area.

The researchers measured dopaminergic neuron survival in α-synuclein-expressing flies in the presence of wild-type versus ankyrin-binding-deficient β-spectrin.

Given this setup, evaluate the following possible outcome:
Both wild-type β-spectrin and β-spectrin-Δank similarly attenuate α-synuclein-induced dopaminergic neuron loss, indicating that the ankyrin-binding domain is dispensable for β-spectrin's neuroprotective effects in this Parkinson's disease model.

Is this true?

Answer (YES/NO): NO